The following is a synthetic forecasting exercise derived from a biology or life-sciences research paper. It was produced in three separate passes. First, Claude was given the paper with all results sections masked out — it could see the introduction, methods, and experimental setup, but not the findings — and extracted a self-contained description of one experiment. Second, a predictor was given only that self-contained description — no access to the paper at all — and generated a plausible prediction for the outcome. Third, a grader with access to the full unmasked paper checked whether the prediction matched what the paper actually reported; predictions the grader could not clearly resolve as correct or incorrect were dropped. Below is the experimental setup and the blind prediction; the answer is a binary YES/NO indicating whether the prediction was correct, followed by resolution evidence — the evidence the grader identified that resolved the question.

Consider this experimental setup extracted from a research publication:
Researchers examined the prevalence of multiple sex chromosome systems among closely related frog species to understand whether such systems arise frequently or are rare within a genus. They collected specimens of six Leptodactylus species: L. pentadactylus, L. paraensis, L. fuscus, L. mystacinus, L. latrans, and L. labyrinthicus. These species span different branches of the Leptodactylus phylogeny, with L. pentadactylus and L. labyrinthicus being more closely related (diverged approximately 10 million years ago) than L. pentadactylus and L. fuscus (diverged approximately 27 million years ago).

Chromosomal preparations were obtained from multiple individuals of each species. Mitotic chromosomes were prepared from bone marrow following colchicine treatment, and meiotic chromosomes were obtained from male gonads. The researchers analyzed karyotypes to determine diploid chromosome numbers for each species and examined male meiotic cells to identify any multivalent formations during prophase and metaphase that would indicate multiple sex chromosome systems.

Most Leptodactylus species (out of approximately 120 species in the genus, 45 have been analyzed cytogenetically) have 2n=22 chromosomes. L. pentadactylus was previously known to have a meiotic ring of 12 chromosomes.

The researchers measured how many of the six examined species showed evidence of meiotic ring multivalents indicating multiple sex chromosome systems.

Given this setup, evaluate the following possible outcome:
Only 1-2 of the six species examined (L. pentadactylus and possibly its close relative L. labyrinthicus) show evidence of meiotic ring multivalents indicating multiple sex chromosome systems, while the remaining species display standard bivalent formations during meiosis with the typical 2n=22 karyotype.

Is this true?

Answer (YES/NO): NO